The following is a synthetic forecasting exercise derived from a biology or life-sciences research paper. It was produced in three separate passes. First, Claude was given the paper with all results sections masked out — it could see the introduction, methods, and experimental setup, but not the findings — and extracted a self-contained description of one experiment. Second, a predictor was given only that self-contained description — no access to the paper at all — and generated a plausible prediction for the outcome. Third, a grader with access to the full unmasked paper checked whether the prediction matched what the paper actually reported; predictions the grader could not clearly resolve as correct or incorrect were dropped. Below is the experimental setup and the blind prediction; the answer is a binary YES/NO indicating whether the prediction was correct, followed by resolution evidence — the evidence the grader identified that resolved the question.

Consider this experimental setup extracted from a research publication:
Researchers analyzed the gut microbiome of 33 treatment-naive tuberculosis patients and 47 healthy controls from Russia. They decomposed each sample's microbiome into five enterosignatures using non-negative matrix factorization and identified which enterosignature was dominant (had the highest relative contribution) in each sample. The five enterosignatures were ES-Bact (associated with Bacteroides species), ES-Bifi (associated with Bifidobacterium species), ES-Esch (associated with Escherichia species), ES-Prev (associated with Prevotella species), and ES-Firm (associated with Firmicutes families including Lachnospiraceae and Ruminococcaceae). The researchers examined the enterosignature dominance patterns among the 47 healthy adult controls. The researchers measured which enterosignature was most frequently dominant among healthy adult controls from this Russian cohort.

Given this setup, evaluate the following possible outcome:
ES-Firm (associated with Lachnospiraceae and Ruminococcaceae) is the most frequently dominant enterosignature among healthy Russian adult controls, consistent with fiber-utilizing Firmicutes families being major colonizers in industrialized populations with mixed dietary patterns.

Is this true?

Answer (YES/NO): NO